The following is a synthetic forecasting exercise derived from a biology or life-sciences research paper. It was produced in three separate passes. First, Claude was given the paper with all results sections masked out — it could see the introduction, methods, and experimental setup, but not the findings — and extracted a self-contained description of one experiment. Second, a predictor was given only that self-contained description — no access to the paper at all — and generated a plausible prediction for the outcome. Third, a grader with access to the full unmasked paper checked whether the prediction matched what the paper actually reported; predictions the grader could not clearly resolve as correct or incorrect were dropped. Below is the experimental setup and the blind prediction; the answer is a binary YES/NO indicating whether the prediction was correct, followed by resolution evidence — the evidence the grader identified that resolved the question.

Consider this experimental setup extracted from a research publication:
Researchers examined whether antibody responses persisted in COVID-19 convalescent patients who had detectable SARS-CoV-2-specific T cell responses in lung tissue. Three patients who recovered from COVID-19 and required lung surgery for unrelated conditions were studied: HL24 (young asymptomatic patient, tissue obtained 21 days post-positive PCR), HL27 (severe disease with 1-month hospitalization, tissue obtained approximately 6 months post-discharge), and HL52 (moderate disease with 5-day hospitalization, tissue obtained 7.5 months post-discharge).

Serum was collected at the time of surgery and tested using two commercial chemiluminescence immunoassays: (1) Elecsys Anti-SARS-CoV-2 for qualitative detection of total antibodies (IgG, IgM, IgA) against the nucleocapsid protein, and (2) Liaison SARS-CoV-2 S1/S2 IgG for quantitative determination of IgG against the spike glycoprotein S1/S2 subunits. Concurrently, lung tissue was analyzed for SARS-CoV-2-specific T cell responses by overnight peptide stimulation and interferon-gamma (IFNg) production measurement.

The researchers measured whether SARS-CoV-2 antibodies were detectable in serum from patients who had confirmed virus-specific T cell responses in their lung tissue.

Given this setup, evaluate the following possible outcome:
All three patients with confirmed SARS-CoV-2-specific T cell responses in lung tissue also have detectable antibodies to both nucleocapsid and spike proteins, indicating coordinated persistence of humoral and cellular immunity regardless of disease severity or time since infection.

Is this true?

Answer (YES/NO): NO